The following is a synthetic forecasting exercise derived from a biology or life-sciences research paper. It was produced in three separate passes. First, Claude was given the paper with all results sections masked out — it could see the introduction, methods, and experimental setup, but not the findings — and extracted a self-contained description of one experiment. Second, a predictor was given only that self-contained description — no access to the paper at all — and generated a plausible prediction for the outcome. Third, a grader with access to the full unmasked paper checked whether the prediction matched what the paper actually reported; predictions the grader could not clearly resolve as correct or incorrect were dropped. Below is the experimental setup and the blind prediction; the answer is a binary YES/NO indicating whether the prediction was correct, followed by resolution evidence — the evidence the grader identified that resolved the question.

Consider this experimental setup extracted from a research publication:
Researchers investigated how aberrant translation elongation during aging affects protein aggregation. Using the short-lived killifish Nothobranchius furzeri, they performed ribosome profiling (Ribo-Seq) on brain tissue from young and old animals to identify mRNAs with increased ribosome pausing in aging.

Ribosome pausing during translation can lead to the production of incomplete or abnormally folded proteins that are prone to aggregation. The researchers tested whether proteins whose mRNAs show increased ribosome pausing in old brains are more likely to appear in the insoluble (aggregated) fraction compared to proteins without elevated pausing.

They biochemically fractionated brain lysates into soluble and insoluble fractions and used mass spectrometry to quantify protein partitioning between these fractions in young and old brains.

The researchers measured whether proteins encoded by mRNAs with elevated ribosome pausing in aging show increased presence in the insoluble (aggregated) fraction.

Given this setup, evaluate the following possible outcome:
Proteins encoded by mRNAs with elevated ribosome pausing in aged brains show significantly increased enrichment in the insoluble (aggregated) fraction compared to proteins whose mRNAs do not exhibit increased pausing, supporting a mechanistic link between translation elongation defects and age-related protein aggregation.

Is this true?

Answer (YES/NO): YES